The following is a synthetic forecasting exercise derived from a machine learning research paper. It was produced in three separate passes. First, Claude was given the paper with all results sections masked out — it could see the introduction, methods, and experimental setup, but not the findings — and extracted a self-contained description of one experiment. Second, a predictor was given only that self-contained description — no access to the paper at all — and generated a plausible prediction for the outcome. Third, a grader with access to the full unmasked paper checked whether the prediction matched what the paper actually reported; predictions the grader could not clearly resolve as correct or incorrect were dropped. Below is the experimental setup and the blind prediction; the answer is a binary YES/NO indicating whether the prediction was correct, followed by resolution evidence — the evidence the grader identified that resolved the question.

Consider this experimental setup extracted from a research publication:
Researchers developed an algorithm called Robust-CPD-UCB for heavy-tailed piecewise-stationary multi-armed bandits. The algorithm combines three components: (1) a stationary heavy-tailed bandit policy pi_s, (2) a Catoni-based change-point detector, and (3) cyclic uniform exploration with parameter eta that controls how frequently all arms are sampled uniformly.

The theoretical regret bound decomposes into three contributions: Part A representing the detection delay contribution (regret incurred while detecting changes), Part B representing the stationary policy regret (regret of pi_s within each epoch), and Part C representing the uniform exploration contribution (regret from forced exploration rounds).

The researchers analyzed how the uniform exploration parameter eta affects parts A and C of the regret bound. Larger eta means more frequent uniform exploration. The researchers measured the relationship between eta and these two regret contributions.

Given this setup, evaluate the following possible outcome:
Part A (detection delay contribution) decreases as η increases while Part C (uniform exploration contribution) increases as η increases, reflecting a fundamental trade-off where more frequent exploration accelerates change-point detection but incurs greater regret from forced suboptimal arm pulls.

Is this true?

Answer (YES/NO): YES